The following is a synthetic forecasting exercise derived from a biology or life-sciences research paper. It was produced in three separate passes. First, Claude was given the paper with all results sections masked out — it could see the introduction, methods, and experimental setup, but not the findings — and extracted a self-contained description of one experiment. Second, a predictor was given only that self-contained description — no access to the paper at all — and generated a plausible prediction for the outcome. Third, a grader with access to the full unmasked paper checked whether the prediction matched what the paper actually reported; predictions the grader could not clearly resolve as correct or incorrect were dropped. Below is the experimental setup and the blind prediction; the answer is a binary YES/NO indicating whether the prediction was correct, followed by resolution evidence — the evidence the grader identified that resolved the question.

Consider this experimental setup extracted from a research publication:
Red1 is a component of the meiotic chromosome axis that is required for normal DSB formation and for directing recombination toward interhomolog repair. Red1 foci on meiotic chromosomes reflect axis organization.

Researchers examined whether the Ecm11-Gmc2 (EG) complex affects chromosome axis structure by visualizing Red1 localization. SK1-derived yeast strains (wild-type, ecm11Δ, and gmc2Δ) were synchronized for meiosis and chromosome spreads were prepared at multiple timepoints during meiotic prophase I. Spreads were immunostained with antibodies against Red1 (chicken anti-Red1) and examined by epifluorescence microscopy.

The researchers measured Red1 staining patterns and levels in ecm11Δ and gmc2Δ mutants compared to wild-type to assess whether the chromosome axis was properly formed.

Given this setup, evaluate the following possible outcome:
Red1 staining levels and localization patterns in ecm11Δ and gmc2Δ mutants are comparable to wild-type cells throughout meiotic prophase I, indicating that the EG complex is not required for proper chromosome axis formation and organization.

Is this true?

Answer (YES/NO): YES